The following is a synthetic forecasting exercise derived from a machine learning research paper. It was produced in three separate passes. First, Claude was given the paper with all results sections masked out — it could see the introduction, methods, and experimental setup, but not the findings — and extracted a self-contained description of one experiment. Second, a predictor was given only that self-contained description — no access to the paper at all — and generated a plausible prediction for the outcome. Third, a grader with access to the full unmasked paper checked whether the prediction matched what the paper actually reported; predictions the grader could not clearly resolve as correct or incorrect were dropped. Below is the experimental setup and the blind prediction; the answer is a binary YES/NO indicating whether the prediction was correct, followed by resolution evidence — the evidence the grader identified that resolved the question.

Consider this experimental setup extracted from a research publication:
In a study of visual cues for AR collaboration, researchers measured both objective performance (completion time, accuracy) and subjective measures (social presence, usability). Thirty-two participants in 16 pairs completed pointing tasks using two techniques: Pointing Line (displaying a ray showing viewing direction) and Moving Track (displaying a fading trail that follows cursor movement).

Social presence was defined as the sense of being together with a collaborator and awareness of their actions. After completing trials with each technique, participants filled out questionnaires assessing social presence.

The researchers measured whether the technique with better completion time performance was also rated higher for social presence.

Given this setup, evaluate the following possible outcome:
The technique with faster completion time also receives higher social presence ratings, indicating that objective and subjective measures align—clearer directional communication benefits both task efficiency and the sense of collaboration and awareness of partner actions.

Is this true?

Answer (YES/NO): NO